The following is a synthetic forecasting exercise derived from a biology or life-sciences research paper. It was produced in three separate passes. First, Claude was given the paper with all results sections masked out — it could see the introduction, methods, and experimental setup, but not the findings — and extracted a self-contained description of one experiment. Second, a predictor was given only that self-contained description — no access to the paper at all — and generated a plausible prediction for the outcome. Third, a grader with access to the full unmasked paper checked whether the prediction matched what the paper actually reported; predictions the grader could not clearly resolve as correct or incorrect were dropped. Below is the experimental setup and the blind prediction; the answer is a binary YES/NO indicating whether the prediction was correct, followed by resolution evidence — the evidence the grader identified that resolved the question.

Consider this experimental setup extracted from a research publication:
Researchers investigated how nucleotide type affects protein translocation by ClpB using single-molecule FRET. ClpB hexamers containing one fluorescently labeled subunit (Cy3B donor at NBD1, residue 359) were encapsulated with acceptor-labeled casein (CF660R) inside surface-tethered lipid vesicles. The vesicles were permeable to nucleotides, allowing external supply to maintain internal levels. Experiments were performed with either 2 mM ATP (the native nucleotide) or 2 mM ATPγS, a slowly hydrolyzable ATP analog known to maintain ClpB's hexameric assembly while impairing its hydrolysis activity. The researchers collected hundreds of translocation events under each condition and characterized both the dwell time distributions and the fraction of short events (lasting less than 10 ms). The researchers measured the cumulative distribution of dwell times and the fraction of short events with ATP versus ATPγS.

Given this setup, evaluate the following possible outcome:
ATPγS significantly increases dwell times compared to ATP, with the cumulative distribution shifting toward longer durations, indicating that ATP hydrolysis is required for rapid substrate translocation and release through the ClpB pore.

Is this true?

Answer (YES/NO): YES